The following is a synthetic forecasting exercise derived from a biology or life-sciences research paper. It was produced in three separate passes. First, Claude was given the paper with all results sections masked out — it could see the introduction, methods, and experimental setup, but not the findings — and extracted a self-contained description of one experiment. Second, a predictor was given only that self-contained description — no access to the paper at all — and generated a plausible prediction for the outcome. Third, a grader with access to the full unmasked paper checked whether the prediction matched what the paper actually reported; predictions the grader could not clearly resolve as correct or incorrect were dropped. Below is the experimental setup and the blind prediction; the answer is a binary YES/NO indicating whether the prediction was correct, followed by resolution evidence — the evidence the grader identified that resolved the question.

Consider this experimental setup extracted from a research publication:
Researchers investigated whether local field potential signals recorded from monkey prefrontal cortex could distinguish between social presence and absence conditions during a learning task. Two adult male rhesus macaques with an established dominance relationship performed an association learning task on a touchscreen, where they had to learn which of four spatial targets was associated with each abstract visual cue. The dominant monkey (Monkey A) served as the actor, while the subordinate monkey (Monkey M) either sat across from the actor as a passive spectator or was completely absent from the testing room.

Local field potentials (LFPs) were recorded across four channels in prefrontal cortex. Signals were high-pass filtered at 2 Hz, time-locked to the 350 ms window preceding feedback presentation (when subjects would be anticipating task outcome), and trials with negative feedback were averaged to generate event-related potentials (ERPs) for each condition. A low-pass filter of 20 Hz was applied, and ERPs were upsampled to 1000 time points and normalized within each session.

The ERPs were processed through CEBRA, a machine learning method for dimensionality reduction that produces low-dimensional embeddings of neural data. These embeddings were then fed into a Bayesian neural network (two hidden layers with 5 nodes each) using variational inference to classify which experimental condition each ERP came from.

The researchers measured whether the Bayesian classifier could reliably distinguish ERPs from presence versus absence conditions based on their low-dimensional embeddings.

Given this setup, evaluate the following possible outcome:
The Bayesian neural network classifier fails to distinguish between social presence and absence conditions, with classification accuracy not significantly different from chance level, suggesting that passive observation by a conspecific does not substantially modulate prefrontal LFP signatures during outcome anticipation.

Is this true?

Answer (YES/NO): NO